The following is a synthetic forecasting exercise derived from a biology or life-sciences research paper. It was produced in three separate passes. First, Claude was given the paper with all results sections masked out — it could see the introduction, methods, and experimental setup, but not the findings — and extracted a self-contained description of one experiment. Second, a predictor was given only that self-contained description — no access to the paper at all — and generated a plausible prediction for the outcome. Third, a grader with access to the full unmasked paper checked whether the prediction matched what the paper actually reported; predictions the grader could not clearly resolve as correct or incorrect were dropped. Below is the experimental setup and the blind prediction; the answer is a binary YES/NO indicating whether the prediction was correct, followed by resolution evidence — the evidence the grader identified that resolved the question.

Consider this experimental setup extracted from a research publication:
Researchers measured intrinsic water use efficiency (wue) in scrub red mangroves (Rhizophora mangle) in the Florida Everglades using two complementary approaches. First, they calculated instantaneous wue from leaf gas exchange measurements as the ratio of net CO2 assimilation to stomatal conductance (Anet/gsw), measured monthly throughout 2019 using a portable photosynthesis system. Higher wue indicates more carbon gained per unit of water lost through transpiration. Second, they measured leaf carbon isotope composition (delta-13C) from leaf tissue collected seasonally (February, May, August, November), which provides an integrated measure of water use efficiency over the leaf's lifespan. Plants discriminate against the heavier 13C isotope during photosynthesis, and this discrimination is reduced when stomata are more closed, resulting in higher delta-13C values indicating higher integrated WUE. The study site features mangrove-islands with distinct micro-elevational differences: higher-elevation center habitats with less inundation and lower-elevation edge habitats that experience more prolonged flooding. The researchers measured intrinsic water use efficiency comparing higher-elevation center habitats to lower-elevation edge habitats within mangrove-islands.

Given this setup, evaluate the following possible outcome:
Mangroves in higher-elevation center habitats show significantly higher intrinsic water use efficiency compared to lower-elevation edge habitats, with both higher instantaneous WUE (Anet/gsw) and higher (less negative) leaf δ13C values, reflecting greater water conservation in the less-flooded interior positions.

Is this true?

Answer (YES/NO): NO